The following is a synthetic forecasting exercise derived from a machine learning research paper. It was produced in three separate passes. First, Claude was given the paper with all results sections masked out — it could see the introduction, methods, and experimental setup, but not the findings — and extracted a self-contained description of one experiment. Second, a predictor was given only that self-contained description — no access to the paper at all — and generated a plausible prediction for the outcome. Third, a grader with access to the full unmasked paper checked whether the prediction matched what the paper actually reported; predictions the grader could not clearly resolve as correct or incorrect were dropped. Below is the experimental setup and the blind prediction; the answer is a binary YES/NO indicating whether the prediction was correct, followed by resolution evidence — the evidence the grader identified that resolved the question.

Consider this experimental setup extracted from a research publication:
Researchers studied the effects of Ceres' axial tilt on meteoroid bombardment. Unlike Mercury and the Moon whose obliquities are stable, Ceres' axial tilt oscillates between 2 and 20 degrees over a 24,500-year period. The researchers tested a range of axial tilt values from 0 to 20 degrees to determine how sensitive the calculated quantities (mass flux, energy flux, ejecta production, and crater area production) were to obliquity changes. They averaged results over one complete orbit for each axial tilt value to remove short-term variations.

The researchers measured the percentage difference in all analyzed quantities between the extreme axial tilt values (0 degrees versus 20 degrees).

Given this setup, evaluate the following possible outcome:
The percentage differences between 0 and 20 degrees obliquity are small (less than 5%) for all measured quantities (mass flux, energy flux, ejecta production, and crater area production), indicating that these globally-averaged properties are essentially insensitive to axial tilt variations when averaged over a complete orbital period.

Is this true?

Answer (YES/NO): YES